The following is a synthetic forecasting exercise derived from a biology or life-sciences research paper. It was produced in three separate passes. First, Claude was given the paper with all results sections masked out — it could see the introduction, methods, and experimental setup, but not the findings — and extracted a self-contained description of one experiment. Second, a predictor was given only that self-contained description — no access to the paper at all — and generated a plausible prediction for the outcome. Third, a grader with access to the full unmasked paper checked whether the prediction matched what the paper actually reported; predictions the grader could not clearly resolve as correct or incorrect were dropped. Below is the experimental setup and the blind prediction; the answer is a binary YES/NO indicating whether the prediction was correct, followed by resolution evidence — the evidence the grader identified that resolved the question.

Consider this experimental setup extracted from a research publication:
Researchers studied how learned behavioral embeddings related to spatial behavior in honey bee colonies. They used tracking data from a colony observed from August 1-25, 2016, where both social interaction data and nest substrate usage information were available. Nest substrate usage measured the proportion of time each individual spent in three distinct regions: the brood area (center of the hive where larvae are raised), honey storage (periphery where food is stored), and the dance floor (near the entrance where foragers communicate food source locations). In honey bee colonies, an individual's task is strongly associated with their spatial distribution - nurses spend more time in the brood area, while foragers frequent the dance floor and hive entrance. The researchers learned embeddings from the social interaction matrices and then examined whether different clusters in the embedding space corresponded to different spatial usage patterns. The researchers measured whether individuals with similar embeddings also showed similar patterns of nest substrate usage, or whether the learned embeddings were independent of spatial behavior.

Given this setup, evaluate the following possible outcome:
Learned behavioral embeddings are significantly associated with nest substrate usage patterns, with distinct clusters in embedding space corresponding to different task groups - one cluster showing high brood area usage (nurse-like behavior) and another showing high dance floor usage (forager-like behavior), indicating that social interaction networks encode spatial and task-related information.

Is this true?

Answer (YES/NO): YES